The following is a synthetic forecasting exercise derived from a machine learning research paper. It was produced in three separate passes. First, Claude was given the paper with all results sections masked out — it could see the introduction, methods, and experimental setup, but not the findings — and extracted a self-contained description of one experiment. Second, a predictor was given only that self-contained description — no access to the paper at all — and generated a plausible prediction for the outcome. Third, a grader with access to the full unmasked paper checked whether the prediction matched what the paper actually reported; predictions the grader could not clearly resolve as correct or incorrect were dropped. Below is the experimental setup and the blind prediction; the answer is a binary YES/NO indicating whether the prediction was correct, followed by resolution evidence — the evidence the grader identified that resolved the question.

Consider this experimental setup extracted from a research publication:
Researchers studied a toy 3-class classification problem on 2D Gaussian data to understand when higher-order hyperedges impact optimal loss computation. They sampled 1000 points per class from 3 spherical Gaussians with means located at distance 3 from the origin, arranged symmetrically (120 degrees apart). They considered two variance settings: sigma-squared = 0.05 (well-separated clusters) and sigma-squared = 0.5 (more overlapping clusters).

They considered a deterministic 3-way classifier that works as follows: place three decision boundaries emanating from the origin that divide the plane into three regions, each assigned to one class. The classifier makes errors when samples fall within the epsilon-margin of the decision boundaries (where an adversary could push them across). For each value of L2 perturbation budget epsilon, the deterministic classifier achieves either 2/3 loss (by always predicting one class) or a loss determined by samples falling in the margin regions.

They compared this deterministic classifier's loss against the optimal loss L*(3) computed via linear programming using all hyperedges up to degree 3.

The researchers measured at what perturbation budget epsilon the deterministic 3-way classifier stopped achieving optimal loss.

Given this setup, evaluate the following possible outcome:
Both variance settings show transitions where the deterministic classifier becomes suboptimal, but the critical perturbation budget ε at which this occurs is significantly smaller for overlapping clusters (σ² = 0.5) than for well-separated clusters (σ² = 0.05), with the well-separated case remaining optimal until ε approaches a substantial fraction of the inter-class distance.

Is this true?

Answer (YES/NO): NO